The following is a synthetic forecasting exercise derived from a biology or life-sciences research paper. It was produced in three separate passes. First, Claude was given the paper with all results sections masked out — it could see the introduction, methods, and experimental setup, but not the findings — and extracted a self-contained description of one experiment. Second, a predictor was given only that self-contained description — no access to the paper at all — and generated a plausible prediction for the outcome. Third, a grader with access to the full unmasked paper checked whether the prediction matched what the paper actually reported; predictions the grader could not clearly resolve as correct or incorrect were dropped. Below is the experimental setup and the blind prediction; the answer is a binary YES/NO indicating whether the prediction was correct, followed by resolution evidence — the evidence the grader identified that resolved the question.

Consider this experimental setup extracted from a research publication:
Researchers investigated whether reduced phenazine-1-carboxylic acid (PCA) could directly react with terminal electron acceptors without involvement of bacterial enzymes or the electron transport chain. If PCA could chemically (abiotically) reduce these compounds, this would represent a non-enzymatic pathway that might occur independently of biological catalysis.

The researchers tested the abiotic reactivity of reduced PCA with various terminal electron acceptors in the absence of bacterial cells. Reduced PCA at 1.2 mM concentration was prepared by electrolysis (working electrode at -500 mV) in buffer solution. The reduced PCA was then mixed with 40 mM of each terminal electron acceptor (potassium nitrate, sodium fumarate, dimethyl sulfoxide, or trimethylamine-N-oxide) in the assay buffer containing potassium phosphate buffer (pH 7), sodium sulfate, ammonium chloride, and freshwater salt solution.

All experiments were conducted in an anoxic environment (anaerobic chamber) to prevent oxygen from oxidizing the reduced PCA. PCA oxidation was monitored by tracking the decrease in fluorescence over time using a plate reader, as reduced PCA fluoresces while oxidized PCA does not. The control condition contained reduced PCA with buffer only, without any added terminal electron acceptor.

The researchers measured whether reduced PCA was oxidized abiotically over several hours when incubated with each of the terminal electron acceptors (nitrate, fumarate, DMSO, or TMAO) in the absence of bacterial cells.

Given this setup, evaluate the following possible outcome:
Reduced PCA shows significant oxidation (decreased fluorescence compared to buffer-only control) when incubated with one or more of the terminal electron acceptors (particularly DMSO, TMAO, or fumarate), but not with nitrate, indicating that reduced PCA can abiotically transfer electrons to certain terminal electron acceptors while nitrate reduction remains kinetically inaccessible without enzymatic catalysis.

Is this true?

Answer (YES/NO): NO